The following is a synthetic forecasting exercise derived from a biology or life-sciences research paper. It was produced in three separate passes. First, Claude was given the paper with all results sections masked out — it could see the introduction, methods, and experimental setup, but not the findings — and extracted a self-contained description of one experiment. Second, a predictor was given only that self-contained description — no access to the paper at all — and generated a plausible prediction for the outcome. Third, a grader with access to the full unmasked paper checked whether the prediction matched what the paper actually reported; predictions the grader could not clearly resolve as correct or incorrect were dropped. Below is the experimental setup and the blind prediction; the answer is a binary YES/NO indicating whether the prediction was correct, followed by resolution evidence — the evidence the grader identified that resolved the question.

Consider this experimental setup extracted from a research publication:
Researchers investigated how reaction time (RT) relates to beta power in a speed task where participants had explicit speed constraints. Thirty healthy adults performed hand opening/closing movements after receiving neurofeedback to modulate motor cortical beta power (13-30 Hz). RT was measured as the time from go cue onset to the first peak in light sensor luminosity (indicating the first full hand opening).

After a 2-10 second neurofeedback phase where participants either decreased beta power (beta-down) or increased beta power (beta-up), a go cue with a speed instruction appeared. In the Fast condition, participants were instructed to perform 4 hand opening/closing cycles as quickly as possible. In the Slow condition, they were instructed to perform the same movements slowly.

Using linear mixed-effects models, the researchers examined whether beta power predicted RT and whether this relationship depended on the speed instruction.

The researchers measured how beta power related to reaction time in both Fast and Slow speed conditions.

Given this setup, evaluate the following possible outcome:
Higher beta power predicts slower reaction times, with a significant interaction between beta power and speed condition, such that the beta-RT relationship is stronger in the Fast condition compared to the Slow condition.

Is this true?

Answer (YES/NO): NO